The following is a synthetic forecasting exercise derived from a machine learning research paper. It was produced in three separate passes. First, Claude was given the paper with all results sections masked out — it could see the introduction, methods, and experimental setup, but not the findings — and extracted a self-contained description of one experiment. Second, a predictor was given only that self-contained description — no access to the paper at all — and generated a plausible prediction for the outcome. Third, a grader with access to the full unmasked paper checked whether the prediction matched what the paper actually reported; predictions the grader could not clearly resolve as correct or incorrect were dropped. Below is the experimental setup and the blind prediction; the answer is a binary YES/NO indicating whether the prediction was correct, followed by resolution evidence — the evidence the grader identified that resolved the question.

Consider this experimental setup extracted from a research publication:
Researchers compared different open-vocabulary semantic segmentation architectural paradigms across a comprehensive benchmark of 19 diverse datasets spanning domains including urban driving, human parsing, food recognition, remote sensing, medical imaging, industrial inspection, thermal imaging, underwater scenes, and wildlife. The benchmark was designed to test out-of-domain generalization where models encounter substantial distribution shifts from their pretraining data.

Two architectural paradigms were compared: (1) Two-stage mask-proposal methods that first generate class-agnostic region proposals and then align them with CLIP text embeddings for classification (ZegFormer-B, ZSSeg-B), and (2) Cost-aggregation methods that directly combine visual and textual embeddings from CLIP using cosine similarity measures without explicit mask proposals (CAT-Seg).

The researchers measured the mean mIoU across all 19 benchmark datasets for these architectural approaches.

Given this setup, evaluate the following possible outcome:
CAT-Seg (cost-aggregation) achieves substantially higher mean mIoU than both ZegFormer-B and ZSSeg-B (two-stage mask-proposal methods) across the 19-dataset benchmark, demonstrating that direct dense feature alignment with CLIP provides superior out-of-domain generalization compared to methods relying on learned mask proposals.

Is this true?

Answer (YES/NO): YES